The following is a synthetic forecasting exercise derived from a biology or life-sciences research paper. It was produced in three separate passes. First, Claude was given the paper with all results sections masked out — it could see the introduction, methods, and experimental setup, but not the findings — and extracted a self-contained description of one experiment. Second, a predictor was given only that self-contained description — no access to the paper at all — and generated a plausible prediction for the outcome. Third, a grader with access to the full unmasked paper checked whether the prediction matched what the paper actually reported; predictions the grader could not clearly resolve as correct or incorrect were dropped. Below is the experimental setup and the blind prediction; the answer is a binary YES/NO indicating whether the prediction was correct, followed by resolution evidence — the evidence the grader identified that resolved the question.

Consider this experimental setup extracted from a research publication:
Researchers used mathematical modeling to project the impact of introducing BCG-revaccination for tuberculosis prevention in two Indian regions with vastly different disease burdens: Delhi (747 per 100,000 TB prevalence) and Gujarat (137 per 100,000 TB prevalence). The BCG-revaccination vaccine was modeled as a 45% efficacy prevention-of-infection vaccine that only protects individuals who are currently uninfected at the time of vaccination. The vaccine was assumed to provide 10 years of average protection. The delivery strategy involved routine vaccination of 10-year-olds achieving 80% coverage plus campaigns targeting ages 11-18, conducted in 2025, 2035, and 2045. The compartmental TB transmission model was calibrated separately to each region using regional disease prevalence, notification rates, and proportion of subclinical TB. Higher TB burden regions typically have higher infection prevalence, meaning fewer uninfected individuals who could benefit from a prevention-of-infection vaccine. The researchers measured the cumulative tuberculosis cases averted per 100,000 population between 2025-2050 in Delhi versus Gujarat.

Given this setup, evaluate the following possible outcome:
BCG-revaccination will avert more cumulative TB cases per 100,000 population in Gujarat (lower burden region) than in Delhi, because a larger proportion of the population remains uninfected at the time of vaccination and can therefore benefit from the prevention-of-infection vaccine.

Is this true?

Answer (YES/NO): NO